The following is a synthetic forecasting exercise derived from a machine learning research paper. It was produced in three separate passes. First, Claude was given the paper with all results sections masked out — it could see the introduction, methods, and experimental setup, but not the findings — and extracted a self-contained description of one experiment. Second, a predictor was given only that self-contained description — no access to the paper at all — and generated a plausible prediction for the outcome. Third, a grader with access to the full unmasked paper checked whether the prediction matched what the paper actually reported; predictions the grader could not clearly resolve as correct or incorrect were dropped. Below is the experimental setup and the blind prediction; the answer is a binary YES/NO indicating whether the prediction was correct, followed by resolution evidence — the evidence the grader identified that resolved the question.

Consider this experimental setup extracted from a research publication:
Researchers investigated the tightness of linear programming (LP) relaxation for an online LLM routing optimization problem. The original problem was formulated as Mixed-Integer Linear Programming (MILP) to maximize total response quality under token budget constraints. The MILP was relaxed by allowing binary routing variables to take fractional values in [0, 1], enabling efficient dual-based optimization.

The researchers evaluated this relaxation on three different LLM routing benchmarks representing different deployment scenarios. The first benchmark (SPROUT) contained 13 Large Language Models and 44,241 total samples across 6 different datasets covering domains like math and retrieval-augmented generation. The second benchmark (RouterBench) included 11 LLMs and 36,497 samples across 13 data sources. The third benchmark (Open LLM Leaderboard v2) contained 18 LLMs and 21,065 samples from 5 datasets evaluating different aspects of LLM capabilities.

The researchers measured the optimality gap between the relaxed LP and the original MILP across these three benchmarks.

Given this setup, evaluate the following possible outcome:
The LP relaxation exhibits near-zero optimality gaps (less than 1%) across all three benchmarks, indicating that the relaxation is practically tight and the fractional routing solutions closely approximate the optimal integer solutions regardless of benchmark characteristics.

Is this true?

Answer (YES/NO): YES